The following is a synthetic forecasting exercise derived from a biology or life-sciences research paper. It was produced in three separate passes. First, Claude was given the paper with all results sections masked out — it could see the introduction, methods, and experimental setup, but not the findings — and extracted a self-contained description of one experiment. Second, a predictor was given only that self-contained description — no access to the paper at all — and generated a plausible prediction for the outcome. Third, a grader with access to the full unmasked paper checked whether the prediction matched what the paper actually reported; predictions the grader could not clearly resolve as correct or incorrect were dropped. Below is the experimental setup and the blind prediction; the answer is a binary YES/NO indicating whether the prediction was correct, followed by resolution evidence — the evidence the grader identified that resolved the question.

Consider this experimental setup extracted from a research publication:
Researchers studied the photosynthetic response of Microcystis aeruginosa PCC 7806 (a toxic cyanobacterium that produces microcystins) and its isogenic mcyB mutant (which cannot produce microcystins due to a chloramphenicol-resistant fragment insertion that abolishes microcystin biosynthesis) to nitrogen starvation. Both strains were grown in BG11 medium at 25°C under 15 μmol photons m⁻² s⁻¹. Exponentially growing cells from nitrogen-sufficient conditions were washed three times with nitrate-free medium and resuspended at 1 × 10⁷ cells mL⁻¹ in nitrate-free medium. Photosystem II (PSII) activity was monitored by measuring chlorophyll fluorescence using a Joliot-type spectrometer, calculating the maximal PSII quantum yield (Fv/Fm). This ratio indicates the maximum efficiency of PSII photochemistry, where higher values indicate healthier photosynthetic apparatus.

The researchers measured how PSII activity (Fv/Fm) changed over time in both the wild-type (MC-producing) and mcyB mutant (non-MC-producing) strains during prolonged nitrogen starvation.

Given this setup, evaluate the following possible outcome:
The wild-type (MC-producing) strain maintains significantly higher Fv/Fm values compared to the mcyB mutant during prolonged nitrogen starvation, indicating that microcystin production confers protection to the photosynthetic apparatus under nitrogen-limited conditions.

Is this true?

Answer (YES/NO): YES